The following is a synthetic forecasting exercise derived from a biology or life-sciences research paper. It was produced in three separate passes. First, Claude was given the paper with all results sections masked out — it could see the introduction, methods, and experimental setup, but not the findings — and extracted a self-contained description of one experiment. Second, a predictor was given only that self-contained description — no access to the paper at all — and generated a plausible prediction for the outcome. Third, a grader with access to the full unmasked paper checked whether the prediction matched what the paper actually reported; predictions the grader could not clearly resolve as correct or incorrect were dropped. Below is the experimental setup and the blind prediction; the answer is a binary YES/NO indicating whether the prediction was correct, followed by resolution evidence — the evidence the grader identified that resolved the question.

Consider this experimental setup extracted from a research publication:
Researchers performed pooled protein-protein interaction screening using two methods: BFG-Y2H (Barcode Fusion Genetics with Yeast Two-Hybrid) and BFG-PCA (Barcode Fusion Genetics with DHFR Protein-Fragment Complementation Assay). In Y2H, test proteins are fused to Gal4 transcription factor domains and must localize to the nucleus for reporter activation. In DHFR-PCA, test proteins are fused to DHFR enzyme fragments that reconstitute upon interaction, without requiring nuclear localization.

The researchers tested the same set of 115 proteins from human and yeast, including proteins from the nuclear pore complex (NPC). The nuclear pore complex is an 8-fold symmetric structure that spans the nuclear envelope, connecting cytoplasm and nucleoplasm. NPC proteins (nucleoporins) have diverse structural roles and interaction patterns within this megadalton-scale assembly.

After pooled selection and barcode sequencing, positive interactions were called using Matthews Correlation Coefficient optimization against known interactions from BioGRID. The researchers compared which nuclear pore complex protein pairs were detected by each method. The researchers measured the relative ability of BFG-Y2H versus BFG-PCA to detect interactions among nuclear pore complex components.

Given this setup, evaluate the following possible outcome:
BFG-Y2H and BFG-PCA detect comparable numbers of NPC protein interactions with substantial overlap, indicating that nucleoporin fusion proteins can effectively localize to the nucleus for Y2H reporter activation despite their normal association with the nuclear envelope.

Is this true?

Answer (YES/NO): NO